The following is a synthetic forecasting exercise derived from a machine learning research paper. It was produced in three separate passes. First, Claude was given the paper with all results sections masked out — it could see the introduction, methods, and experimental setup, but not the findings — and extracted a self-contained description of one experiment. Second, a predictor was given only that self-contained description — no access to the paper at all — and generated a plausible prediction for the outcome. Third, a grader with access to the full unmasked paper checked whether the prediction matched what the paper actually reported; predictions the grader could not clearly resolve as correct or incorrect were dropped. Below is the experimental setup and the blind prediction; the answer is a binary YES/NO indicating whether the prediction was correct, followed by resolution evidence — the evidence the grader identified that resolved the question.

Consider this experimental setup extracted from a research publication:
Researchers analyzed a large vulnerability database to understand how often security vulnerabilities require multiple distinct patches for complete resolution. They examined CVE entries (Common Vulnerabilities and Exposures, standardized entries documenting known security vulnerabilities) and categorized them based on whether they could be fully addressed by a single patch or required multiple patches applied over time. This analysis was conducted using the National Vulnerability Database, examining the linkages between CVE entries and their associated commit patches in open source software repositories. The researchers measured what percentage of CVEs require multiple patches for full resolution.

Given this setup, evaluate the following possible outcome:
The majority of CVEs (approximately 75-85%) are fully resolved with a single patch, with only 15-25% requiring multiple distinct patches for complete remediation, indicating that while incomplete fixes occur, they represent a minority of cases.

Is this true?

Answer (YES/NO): YES